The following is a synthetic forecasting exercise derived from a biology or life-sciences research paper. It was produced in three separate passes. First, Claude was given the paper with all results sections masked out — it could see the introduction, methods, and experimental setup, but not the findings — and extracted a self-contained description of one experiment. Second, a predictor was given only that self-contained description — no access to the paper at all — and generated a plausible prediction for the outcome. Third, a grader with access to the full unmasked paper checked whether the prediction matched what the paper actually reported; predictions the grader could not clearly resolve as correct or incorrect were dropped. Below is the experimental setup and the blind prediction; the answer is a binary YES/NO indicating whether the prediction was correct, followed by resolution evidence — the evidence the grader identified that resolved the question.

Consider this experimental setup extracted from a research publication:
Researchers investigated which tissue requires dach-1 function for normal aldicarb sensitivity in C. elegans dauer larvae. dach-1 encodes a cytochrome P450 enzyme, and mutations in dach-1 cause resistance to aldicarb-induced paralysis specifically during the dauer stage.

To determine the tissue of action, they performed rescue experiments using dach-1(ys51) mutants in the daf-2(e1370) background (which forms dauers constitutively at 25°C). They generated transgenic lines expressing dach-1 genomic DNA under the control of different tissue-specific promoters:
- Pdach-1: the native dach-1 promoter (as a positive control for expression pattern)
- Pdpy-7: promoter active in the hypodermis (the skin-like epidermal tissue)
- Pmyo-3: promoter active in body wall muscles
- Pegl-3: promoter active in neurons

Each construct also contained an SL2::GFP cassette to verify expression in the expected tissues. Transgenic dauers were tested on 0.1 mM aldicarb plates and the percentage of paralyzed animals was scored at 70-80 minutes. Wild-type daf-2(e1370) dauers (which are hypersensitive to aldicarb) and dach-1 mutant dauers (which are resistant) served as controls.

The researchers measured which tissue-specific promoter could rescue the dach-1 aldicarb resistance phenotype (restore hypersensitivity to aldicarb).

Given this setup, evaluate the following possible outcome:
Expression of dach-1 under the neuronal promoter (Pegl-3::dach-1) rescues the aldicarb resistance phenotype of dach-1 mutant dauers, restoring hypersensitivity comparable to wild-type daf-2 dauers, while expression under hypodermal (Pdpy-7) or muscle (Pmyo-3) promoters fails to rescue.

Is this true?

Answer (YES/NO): NO